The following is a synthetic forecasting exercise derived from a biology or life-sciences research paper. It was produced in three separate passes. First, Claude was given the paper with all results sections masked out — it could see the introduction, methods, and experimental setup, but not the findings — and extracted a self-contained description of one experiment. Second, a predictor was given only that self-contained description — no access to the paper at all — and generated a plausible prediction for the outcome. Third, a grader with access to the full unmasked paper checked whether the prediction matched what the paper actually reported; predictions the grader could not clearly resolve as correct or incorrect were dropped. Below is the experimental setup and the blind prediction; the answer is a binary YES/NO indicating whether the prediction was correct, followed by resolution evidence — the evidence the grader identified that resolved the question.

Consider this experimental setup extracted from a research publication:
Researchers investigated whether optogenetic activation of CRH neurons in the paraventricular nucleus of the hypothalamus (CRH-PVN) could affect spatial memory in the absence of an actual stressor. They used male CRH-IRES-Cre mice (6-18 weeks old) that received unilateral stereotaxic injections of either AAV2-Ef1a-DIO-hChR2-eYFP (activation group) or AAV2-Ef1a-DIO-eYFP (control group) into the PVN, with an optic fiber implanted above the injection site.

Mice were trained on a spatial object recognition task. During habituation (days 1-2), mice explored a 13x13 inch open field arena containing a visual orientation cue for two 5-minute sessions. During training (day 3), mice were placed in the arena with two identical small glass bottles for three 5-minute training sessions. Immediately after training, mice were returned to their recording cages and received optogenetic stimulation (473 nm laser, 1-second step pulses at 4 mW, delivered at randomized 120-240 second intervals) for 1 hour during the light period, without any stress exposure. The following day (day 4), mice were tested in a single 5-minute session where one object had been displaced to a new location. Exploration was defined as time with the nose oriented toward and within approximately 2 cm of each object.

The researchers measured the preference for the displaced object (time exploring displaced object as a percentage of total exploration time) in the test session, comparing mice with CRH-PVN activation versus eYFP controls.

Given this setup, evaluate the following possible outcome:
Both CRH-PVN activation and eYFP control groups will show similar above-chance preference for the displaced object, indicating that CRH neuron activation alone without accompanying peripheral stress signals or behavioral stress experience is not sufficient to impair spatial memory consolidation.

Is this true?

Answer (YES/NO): NO